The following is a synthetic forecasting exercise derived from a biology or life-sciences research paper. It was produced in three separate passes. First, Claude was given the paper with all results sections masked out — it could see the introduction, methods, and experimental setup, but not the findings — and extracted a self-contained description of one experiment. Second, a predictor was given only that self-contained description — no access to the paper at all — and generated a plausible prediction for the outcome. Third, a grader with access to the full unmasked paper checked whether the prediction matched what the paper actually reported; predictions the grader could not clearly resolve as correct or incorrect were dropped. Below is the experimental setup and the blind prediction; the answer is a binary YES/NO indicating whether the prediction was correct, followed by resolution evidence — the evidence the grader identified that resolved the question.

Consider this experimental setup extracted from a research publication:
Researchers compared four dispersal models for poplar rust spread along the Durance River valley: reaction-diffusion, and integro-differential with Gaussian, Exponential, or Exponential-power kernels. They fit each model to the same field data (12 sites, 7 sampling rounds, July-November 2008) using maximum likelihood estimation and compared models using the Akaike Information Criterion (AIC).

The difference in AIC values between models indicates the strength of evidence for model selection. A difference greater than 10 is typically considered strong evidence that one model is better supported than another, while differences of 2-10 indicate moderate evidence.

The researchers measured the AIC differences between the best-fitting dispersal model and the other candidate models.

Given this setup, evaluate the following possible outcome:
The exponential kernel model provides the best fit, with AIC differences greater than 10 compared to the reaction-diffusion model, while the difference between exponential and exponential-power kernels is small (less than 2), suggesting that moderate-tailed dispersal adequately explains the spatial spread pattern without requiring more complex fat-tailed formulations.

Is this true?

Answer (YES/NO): NO